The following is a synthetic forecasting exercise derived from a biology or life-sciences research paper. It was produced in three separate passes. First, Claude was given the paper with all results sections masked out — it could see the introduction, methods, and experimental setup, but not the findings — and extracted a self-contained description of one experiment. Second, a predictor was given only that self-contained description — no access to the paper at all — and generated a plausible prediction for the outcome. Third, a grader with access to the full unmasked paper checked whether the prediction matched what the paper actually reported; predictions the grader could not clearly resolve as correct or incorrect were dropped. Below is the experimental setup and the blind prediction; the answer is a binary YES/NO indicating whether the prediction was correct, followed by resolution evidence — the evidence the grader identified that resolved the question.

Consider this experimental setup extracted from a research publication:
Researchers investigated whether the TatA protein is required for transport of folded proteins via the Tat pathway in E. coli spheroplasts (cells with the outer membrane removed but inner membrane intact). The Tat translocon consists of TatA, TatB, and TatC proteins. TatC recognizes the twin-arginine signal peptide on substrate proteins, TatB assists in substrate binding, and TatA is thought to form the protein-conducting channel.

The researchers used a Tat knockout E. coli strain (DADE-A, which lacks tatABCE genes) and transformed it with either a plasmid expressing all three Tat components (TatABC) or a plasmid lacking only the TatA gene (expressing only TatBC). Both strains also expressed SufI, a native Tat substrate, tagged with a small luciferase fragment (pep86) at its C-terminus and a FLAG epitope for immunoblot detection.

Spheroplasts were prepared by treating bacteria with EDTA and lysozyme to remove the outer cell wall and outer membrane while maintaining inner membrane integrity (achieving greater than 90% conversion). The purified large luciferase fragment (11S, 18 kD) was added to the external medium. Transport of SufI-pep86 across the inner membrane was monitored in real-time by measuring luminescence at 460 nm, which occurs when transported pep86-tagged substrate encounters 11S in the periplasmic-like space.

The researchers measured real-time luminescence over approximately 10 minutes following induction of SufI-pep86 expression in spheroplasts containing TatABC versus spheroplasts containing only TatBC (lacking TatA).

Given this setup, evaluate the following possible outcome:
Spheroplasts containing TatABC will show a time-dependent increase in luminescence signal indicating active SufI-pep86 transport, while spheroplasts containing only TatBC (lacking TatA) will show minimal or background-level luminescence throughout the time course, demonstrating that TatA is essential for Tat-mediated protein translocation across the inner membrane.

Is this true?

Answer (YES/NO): YES